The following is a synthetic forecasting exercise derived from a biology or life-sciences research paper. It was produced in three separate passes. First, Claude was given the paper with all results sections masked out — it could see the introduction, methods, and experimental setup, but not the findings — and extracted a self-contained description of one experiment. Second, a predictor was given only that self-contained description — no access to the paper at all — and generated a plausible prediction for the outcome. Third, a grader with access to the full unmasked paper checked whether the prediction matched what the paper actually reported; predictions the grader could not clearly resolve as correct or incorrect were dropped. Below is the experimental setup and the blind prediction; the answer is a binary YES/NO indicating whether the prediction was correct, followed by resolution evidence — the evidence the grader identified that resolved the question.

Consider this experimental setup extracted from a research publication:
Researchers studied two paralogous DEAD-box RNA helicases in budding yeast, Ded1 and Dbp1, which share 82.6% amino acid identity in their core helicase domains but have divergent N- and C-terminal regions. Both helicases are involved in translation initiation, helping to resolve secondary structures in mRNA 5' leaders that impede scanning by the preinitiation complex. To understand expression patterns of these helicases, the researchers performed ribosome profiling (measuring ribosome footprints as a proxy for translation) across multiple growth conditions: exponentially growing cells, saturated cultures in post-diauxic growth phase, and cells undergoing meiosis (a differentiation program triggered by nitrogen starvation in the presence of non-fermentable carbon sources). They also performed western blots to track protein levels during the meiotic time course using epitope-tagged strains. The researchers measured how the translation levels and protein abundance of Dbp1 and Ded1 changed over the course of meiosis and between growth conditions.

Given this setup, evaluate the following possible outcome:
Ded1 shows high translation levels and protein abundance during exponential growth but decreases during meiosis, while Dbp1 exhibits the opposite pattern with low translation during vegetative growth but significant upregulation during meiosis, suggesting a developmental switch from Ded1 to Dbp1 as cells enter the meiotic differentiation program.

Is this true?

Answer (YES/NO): YES